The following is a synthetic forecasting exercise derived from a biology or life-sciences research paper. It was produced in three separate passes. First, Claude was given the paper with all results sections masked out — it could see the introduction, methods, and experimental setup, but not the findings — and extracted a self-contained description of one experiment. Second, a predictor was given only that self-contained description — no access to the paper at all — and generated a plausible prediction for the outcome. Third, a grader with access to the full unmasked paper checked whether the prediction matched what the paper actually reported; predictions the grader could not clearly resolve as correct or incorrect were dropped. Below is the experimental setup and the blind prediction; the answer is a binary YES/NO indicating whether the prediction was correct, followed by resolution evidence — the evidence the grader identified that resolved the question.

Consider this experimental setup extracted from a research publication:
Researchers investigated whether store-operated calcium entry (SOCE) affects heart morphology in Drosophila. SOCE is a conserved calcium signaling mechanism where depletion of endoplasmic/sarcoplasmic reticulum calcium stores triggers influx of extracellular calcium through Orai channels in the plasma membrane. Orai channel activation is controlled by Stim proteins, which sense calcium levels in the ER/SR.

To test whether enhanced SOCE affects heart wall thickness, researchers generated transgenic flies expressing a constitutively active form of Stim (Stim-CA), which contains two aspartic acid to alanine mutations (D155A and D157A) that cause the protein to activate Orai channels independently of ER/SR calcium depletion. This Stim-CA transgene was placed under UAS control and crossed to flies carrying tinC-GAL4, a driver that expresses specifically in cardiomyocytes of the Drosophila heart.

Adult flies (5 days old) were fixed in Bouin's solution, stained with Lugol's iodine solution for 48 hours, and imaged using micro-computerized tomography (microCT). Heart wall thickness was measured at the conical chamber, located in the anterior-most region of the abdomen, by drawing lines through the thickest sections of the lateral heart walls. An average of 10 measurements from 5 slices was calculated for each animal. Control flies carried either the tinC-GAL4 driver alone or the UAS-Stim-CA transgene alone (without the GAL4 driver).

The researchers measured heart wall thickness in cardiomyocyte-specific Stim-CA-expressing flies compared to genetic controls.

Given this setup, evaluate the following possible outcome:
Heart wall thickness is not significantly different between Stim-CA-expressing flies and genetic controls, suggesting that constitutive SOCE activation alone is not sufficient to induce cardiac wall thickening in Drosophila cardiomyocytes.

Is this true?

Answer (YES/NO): NO